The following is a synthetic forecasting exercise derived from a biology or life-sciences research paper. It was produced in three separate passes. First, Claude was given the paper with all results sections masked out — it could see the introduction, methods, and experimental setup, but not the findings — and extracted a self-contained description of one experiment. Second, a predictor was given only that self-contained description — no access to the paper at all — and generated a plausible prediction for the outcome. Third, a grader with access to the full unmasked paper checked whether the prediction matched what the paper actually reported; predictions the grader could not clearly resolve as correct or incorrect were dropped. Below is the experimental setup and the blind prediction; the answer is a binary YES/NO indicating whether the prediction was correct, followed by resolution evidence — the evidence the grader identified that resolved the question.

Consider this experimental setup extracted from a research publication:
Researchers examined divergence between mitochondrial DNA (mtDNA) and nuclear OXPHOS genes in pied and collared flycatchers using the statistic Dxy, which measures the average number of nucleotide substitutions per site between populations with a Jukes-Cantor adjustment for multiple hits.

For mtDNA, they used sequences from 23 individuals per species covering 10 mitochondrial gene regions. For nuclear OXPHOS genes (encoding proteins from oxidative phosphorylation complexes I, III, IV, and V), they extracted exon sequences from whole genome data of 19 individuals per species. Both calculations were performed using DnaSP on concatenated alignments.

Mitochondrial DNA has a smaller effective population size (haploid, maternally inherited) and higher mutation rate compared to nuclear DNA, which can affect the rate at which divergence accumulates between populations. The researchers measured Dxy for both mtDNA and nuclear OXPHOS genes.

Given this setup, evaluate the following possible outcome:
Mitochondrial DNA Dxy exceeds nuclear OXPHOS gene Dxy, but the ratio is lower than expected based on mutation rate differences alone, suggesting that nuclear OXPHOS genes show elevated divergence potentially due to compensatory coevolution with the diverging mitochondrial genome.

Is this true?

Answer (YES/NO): NO